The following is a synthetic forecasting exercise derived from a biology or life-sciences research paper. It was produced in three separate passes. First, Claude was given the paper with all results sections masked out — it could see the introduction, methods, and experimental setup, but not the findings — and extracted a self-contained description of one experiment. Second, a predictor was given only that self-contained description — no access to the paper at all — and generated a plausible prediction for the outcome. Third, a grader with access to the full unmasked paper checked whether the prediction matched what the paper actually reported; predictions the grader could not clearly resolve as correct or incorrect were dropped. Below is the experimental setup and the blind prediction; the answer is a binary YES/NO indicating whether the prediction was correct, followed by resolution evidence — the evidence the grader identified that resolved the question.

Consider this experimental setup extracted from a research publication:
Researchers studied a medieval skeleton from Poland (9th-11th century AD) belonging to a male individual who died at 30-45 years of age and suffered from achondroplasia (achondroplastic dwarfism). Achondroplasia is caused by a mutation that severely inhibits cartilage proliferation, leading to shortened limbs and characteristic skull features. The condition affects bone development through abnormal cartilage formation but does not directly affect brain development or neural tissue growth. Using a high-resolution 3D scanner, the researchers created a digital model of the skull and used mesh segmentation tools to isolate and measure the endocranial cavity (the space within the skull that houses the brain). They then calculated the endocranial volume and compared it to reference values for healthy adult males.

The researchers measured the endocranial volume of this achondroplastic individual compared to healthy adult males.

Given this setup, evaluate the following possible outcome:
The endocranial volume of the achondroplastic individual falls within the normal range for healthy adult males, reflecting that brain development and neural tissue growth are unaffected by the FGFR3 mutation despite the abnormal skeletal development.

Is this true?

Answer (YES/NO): NO